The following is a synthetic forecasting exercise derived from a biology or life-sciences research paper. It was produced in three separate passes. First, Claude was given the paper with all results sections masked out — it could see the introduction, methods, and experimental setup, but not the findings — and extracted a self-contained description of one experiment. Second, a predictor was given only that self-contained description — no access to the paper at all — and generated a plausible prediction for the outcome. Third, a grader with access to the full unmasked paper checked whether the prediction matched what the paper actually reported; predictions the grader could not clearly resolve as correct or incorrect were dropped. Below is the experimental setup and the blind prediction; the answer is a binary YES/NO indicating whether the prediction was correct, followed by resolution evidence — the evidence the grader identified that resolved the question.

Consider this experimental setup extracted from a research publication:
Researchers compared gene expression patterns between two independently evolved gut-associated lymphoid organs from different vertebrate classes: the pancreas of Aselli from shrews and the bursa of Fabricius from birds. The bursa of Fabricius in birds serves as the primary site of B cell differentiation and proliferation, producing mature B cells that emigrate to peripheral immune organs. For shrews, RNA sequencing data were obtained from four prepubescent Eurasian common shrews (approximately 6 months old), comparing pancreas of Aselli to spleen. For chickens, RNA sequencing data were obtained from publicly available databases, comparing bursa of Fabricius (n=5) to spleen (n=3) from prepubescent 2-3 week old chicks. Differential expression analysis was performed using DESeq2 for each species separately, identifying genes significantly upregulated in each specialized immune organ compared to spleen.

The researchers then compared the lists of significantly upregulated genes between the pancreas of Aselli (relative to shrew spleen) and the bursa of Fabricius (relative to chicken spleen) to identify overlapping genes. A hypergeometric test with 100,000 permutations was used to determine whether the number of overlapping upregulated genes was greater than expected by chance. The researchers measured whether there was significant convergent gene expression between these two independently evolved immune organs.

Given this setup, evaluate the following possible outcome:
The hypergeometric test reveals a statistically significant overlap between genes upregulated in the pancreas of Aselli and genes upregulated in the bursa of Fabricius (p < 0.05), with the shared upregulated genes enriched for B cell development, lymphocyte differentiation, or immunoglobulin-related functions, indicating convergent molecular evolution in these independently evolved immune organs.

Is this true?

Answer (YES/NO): NO